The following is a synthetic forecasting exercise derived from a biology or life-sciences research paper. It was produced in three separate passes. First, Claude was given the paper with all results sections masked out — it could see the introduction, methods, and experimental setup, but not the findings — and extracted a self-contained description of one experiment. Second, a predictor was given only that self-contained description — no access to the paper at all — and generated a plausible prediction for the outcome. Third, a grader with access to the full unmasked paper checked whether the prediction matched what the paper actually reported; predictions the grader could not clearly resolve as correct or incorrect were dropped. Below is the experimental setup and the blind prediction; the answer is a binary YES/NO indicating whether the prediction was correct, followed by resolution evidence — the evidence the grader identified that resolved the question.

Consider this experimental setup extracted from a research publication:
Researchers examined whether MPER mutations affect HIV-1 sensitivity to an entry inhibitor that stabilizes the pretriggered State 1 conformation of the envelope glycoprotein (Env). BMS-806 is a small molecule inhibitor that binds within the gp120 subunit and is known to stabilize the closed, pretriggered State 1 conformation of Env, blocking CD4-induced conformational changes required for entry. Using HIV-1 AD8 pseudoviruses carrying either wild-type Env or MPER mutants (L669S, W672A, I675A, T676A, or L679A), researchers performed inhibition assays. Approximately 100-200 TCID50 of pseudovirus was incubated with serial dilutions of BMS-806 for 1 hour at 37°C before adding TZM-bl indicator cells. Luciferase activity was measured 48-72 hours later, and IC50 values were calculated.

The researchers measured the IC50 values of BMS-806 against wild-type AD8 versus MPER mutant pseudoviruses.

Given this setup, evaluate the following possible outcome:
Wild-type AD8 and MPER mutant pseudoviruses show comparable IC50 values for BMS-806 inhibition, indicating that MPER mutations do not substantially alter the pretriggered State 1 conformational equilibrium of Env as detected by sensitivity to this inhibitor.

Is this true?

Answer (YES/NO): NO